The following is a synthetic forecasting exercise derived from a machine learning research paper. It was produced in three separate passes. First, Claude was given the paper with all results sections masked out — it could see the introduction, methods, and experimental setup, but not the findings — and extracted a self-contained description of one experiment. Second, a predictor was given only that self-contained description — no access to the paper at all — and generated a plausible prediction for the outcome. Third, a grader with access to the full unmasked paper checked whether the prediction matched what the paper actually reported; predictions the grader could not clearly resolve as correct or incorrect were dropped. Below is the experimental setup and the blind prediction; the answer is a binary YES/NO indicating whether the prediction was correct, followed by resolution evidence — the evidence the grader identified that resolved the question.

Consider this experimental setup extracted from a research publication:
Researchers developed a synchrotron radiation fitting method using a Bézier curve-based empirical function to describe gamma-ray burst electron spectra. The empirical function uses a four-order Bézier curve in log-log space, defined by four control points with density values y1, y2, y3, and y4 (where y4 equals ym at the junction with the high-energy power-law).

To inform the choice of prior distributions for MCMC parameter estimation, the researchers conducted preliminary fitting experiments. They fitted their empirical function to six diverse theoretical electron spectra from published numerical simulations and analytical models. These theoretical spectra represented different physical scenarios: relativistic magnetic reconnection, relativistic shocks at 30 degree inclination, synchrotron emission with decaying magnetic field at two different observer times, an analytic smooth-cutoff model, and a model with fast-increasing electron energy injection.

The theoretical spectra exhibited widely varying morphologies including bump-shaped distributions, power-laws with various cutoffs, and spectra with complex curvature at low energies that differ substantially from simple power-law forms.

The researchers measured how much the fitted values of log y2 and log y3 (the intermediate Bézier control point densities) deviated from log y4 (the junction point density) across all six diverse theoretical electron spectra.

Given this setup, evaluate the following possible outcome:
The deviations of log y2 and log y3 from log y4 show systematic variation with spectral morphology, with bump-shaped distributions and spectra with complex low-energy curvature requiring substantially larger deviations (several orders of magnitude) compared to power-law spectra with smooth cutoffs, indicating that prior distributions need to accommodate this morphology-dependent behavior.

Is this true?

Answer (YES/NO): NO